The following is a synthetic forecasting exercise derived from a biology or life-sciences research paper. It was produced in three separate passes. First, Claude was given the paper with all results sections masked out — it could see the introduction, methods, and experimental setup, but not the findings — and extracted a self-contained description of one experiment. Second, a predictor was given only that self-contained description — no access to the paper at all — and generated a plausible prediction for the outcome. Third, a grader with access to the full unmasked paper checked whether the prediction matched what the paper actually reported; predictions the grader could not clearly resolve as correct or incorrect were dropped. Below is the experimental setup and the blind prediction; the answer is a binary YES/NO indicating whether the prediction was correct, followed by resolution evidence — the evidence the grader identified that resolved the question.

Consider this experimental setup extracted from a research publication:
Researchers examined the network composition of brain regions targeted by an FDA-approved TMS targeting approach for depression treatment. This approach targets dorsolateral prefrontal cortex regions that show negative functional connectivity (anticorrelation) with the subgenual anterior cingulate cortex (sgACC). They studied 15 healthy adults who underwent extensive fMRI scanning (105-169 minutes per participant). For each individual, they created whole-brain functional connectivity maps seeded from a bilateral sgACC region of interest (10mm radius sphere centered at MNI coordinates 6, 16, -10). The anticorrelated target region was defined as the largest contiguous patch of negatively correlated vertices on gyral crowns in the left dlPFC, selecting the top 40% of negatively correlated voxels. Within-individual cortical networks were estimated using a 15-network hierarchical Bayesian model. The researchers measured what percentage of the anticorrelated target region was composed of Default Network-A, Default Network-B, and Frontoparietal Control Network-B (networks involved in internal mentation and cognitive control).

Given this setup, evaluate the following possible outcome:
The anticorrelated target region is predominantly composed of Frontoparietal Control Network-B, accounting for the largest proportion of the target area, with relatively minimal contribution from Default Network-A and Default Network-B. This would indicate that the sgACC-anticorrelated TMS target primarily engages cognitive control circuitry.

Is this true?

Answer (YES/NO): NO